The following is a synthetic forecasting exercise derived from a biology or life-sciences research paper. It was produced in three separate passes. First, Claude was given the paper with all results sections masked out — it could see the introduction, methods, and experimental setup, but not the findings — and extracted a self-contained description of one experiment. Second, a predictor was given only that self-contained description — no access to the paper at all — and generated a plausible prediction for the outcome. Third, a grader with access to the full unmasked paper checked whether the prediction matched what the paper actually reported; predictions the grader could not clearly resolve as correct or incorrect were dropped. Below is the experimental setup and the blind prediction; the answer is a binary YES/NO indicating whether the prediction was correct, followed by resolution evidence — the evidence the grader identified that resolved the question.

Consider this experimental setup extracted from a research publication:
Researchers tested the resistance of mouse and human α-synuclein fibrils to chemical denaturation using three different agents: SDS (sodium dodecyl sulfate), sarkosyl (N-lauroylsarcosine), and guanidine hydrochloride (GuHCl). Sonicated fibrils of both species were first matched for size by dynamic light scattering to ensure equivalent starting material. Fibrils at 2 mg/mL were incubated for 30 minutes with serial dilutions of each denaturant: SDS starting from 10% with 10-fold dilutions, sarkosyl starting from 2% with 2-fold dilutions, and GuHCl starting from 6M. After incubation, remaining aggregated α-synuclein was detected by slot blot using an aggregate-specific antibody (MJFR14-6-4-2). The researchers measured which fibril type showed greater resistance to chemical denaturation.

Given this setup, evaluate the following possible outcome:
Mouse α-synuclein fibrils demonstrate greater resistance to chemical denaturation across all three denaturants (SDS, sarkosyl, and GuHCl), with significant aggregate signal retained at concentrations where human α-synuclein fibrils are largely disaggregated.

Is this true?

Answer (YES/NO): NO